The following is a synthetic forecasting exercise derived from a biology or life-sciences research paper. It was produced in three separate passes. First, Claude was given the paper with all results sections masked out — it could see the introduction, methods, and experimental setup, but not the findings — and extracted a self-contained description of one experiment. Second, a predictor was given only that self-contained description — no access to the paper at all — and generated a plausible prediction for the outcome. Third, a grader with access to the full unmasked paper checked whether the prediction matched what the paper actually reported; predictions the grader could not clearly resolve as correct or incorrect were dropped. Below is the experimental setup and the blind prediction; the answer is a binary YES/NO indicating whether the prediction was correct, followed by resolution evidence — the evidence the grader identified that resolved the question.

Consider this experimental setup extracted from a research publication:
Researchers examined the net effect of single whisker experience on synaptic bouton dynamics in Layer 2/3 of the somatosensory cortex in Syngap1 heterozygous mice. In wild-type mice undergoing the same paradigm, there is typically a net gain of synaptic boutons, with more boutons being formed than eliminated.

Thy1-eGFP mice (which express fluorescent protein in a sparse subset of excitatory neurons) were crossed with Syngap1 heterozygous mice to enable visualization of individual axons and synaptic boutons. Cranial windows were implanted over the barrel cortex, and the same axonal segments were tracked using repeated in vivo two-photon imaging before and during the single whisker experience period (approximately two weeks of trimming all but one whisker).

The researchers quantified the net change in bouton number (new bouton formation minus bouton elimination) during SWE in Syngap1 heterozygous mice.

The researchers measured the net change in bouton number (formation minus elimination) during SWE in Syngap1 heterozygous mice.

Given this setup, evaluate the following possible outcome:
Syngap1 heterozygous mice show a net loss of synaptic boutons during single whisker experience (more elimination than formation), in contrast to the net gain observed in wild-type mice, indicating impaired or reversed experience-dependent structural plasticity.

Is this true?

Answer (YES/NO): YES